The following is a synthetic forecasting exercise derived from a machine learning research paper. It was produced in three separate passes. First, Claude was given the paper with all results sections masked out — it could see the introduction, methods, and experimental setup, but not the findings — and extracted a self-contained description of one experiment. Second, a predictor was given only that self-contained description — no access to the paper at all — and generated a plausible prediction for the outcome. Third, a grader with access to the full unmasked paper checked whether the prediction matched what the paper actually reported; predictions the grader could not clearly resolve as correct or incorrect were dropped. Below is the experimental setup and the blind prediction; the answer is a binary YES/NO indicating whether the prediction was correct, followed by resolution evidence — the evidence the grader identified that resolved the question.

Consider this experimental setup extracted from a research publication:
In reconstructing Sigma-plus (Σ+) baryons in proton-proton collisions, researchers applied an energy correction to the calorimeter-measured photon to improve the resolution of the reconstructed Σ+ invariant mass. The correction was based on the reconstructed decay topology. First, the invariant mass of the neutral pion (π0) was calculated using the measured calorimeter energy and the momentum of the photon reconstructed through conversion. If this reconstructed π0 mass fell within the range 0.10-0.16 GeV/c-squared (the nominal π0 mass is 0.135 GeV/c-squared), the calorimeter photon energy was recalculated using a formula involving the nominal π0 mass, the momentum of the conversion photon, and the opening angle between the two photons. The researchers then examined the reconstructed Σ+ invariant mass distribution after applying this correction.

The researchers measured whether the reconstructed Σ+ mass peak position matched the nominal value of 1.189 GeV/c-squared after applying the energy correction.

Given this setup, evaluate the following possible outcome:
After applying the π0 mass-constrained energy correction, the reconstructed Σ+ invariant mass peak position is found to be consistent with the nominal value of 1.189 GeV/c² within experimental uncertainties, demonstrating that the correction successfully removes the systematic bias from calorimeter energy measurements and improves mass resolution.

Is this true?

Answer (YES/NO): YES